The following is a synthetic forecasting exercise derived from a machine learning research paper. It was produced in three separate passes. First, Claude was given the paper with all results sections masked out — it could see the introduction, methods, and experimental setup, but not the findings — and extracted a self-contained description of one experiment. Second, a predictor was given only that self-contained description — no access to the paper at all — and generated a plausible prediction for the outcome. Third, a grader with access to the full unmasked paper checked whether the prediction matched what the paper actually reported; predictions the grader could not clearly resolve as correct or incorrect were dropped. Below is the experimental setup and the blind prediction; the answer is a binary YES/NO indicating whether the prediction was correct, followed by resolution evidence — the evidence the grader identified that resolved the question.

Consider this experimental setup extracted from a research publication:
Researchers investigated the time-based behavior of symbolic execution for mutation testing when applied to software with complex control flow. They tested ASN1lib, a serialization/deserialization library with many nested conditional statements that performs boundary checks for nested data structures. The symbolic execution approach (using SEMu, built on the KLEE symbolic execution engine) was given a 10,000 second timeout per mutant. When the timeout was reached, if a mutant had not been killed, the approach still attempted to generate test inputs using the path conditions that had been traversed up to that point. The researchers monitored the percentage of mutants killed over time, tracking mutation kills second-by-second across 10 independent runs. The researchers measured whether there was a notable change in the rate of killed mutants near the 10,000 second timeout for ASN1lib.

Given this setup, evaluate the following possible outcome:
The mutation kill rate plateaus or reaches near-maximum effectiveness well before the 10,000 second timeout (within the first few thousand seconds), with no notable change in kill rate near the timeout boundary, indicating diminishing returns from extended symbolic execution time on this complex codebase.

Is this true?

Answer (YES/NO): NO